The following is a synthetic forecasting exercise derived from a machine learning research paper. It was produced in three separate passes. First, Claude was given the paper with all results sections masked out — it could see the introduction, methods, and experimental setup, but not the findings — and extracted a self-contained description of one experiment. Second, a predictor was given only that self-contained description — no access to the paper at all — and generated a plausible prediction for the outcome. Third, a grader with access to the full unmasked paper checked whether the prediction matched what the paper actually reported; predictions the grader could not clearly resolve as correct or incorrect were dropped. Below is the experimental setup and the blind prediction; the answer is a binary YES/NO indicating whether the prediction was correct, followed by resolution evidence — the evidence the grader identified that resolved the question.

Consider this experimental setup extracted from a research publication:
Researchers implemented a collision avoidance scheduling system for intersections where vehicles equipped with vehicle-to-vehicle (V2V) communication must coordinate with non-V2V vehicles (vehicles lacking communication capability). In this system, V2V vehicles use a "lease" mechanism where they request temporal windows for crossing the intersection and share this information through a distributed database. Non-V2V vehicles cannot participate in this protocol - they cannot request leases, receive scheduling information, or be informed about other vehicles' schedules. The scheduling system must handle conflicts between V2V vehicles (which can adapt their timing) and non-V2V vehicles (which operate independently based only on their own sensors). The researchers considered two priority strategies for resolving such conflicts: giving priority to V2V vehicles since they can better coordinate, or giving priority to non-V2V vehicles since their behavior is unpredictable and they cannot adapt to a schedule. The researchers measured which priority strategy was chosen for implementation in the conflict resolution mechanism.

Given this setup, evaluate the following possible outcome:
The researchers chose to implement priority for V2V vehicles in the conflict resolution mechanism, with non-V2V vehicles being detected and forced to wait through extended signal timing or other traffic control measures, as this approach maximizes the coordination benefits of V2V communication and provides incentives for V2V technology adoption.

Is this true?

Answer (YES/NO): NO